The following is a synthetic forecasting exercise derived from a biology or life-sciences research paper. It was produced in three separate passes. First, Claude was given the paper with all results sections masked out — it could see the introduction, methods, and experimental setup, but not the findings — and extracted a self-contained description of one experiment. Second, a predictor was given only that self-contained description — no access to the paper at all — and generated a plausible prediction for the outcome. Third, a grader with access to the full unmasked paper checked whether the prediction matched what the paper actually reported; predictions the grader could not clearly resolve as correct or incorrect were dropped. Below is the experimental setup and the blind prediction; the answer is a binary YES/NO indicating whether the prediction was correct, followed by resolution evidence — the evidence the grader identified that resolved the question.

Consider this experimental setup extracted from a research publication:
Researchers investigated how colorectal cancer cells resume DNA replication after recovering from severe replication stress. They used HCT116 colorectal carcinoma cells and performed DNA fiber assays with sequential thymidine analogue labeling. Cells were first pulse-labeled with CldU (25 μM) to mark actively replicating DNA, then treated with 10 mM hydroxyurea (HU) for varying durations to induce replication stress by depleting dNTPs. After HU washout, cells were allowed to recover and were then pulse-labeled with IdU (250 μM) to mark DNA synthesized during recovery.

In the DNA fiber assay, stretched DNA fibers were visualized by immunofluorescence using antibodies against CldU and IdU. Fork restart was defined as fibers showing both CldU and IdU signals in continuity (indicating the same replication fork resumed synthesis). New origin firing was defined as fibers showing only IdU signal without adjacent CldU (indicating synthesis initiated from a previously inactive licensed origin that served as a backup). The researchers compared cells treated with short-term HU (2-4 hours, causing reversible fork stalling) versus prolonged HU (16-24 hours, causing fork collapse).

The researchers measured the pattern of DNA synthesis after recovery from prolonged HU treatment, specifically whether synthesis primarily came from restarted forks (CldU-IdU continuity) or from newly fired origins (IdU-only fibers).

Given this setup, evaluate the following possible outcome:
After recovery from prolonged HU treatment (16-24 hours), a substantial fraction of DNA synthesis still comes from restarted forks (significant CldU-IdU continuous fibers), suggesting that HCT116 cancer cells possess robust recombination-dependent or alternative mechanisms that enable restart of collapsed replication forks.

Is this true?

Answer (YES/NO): YES